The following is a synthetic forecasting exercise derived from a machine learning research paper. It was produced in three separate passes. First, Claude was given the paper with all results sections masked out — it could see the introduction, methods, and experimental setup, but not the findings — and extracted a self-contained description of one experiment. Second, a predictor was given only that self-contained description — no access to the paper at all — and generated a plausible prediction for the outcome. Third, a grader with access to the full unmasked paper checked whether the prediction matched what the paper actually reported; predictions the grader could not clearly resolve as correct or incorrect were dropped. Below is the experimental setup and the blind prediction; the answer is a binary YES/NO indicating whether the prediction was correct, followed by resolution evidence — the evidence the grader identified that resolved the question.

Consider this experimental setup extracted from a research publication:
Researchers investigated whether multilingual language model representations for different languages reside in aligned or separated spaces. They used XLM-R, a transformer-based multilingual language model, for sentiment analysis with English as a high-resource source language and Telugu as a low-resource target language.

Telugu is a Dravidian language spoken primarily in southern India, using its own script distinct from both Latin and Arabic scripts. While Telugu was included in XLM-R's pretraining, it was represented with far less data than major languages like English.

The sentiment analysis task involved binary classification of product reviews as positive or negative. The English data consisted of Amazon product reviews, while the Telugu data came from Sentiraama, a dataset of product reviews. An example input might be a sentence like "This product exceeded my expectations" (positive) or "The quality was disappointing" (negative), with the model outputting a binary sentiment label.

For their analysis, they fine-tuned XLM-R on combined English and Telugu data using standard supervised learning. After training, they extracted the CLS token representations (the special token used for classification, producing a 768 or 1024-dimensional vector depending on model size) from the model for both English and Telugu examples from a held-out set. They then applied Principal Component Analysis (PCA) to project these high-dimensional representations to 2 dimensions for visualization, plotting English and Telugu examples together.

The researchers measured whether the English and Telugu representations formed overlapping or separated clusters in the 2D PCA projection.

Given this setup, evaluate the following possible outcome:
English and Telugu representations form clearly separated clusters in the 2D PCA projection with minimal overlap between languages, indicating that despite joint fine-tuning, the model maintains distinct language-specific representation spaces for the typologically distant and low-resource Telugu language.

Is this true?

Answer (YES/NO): YES